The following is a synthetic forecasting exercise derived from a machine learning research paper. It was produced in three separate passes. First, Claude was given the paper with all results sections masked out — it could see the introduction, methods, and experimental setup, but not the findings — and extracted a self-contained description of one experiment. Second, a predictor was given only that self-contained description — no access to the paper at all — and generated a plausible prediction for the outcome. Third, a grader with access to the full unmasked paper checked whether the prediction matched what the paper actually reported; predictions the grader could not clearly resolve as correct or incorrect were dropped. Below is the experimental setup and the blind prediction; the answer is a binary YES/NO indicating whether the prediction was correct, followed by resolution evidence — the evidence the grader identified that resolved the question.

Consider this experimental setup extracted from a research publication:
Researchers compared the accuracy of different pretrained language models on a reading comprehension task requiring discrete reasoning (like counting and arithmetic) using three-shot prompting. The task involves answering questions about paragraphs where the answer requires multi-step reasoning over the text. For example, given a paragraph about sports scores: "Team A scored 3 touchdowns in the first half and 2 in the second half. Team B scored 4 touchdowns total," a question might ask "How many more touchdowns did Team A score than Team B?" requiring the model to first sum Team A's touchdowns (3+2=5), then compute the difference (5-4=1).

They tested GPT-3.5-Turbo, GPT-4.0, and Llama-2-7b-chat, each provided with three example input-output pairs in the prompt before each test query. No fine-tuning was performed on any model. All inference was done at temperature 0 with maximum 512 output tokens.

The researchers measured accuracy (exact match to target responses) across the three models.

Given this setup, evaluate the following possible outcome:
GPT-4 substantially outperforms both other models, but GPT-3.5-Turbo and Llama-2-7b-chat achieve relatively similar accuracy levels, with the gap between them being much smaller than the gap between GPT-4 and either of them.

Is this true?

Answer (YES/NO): NO